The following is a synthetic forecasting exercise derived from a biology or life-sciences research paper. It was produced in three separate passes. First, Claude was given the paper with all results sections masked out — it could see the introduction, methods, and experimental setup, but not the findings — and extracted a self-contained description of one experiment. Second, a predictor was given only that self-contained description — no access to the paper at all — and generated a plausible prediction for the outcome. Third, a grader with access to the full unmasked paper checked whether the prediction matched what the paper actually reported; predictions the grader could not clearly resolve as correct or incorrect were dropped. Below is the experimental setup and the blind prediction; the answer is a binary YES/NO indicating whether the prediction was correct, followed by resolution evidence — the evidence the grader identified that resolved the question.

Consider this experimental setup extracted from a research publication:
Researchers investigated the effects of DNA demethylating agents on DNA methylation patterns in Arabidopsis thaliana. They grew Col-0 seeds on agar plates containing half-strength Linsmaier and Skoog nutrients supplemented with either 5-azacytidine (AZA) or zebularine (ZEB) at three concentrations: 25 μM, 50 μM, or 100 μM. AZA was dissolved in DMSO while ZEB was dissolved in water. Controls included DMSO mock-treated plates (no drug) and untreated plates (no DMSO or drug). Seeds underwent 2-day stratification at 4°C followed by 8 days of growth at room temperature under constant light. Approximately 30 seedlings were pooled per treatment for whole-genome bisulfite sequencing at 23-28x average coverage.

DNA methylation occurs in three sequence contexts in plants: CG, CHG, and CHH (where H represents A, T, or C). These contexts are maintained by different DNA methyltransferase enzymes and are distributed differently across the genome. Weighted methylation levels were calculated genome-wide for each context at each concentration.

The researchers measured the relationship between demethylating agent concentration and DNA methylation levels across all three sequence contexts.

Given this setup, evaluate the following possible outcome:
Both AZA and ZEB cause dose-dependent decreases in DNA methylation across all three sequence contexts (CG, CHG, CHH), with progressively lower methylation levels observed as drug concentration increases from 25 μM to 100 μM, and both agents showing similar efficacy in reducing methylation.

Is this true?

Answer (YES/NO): NO